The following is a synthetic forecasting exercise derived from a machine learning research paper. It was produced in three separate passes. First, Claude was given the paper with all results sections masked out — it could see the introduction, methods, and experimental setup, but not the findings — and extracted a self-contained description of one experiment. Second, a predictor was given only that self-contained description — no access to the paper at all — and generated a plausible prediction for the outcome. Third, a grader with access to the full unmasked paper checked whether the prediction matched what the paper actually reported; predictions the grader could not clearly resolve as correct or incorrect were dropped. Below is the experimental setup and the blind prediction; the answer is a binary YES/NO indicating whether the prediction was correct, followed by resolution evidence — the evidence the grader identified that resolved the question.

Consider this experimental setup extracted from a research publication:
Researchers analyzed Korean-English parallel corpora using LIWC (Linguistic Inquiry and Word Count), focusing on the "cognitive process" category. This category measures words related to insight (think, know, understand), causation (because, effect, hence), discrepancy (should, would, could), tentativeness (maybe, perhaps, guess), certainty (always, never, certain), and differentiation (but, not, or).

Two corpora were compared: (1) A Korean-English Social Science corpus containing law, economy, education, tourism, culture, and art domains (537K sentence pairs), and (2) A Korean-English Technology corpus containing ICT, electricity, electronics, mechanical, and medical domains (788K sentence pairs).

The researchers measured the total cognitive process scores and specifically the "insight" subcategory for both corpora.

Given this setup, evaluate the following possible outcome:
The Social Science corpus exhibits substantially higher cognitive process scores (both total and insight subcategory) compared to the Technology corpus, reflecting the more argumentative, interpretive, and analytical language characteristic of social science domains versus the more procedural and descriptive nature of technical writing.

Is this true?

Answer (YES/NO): YES